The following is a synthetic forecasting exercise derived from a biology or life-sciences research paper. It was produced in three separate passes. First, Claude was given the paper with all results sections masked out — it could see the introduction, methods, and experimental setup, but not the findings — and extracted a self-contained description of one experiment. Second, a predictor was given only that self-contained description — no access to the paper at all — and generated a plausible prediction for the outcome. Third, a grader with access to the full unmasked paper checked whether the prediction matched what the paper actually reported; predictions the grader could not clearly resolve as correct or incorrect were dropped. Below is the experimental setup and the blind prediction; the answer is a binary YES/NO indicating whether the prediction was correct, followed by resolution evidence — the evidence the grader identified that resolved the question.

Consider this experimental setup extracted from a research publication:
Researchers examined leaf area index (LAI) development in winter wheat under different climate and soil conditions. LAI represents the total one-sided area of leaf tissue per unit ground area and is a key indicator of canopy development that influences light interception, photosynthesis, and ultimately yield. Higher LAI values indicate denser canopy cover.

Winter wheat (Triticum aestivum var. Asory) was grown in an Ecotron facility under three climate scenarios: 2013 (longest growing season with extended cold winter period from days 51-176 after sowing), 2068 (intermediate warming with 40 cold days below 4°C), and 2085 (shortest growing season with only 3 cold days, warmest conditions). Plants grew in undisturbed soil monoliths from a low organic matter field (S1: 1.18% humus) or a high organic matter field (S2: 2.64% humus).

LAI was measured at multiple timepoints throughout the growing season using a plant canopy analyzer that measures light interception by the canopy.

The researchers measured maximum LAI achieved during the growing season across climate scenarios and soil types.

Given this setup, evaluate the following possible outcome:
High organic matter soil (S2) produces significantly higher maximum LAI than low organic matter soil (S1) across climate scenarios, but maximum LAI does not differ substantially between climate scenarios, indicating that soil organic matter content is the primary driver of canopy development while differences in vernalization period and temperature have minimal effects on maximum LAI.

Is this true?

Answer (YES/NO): NO